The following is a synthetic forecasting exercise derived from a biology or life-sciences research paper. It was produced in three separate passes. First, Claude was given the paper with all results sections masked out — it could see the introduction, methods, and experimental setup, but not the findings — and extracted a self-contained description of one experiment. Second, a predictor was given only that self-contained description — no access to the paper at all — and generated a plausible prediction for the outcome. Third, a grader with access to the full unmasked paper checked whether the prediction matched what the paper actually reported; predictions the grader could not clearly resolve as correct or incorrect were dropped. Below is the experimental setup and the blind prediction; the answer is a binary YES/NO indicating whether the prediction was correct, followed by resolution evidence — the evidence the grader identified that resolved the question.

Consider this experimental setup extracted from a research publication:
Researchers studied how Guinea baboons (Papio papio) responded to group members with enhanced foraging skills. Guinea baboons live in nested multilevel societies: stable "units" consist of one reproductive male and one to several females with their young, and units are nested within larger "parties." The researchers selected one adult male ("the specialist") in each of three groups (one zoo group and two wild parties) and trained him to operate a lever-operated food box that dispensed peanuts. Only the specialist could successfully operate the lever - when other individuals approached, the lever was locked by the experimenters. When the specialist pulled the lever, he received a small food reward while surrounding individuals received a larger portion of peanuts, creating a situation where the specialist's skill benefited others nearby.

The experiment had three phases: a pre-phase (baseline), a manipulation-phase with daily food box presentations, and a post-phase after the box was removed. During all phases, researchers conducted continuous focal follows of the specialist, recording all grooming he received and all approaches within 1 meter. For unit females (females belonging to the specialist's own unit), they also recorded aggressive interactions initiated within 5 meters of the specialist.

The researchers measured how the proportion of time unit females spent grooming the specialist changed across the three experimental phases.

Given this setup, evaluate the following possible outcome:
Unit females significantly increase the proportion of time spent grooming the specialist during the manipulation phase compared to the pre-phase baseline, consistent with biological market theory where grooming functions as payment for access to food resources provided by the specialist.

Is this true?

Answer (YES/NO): NO